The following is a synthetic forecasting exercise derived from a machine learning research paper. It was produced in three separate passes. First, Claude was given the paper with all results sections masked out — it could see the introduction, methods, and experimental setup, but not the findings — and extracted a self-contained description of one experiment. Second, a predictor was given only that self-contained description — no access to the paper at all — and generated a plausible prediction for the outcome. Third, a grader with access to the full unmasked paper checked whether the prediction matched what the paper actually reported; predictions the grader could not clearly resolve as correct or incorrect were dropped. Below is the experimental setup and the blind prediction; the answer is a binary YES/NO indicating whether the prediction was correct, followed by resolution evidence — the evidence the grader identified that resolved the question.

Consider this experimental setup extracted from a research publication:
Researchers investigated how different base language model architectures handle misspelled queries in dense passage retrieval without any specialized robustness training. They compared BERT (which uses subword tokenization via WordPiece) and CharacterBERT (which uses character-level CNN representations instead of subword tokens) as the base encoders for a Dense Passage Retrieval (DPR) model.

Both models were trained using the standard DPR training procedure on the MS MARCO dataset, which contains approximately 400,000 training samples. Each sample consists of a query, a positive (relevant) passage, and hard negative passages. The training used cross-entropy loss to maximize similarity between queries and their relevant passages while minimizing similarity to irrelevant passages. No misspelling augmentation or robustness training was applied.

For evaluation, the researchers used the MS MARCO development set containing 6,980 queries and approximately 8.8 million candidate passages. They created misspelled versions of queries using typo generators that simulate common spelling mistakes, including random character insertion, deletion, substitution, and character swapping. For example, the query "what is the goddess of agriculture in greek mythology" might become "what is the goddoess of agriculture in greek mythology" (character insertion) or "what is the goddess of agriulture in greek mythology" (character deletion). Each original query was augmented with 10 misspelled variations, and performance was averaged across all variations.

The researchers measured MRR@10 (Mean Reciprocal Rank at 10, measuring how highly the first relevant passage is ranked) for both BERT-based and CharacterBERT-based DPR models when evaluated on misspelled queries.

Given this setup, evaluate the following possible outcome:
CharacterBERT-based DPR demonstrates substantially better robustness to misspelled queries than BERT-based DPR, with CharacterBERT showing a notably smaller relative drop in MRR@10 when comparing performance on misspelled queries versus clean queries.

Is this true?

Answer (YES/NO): NO